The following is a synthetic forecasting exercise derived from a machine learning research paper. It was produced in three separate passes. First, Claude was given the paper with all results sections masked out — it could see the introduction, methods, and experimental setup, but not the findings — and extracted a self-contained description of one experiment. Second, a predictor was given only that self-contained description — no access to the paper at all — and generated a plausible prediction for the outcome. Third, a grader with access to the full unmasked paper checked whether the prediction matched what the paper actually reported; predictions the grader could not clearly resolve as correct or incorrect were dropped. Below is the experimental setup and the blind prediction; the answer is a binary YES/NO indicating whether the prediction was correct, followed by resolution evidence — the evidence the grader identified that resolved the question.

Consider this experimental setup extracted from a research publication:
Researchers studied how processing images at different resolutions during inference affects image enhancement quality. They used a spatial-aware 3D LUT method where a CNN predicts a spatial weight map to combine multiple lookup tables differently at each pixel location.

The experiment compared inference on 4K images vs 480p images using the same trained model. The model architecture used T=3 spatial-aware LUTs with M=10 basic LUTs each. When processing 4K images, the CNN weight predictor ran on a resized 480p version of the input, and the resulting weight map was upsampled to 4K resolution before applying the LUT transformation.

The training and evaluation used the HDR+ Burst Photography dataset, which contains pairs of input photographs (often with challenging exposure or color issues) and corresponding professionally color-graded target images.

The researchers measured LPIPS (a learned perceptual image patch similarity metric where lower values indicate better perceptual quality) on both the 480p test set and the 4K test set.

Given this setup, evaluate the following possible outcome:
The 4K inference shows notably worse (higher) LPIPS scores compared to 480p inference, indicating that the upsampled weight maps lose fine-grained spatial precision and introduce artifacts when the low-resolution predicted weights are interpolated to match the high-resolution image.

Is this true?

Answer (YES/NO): YES